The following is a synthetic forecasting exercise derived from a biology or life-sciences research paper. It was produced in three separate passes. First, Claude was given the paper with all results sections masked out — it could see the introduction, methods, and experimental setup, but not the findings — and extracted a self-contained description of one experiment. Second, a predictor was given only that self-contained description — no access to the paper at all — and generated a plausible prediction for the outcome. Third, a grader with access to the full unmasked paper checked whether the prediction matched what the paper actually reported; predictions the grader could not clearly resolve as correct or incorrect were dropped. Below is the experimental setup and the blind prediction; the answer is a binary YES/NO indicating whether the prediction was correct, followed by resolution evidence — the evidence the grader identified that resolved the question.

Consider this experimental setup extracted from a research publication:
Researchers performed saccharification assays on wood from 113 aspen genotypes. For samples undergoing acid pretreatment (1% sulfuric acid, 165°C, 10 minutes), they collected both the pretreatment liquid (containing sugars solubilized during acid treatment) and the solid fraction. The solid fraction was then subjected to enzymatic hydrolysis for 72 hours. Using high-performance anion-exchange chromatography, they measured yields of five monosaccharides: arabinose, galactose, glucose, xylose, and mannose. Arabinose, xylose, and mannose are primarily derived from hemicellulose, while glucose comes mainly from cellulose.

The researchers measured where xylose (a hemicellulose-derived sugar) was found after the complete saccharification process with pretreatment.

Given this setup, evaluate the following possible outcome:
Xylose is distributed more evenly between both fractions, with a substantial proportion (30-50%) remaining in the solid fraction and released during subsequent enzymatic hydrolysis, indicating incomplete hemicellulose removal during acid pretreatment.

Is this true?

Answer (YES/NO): YES